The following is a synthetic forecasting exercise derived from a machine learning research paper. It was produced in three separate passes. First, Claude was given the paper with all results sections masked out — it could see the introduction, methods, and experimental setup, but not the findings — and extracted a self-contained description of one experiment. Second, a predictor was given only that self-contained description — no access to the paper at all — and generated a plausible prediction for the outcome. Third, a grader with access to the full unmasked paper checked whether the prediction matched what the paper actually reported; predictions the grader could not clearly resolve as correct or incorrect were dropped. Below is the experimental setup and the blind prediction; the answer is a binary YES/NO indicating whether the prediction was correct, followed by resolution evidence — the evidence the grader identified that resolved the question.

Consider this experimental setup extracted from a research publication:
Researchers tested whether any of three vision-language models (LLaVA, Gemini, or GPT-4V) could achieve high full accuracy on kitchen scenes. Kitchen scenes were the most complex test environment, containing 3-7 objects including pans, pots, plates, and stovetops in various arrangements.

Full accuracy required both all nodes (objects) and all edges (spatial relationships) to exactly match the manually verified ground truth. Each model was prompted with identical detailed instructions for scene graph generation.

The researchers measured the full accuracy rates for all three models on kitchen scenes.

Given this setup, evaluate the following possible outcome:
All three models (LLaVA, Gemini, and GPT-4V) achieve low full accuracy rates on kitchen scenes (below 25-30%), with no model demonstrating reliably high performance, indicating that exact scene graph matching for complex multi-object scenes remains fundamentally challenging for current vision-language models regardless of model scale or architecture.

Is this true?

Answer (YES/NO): NO